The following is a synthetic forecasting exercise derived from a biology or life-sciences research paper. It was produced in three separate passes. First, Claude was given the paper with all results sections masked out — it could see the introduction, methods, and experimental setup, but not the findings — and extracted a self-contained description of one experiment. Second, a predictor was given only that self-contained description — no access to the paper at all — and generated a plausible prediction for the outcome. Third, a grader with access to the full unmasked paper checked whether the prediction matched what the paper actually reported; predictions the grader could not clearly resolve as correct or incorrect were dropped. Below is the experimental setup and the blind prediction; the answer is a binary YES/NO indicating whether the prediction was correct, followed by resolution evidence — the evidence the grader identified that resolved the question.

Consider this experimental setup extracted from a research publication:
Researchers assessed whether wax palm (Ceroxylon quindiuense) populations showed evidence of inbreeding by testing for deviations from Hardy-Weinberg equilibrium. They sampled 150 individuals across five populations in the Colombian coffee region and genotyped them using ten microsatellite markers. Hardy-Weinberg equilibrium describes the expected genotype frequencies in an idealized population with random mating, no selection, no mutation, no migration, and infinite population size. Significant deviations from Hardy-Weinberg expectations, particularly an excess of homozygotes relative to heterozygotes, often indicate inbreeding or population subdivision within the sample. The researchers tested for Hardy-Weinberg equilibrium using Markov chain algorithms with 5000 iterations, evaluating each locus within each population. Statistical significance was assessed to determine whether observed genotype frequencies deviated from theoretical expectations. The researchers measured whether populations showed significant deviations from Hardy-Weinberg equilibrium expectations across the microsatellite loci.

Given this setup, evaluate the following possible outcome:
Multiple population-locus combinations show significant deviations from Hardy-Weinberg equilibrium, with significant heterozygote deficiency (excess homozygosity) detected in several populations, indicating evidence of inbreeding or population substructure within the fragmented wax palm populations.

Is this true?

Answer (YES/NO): YES